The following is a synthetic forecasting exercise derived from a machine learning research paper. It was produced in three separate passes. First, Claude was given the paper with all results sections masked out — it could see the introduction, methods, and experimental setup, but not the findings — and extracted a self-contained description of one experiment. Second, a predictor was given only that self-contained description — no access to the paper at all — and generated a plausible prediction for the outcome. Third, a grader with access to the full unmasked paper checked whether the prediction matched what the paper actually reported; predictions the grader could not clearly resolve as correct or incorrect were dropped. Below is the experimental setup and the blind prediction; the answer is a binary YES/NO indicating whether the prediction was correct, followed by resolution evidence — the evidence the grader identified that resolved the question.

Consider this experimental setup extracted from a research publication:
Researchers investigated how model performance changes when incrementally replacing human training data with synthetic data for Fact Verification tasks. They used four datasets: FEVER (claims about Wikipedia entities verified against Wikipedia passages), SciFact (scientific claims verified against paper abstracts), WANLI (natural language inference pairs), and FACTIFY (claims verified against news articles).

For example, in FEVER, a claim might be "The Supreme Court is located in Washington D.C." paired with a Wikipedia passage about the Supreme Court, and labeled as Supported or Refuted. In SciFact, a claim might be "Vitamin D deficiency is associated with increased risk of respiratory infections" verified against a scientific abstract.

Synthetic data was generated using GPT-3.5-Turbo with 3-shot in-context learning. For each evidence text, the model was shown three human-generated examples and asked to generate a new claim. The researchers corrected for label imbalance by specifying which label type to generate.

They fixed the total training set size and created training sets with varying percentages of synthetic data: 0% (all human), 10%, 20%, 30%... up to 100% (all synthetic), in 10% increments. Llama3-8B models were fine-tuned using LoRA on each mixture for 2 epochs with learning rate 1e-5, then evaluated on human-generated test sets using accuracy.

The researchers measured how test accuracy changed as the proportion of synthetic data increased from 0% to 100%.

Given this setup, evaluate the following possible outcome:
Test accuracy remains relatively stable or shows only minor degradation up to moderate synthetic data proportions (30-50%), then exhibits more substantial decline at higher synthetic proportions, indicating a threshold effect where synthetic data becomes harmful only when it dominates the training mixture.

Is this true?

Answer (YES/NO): NO